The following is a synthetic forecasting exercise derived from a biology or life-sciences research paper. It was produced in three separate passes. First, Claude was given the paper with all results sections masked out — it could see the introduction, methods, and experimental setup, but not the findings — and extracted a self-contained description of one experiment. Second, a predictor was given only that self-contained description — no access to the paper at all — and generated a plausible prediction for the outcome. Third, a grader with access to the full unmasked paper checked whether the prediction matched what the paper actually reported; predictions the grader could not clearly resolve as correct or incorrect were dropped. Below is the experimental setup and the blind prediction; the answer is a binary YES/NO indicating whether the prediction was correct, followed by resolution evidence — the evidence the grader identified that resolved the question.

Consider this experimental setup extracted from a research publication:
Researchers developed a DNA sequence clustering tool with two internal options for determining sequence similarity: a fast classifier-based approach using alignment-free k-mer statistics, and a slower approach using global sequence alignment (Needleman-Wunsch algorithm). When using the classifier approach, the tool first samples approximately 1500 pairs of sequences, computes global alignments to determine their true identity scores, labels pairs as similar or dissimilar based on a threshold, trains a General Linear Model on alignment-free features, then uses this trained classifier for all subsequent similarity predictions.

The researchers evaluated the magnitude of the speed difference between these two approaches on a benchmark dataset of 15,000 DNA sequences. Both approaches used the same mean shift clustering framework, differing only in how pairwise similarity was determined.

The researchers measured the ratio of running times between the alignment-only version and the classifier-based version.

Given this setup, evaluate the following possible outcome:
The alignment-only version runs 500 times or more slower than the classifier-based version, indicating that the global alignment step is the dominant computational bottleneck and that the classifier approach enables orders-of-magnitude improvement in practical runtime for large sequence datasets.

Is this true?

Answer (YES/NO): NO